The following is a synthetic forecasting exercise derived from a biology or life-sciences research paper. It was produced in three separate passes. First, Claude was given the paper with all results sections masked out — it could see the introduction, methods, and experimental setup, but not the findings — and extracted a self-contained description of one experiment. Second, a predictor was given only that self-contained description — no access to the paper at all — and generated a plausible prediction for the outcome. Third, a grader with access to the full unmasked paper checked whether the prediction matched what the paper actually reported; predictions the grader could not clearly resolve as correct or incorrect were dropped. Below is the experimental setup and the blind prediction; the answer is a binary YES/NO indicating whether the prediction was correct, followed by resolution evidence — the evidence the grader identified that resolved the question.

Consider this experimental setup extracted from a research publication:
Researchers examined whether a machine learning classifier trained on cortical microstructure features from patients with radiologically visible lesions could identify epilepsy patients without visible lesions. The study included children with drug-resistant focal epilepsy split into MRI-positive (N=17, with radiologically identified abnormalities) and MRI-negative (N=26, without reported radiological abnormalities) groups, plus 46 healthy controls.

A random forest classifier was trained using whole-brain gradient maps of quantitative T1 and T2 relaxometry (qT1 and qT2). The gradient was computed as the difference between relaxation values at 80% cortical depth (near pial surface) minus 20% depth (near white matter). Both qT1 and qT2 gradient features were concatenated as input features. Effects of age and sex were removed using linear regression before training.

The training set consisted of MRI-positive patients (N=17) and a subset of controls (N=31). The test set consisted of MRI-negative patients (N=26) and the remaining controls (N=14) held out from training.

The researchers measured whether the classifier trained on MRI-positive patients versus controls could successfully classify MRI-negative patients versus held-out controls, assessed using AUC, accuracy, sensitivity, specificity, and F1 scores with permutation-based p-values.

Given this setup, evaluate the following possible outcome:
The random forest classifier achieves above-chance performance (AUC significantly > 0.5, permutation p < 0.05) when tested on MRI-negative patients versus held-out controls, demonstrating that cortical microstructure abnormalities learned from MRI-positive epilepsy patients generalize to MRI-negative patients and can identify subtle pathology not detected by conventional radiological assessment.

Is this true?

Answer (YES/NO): YES